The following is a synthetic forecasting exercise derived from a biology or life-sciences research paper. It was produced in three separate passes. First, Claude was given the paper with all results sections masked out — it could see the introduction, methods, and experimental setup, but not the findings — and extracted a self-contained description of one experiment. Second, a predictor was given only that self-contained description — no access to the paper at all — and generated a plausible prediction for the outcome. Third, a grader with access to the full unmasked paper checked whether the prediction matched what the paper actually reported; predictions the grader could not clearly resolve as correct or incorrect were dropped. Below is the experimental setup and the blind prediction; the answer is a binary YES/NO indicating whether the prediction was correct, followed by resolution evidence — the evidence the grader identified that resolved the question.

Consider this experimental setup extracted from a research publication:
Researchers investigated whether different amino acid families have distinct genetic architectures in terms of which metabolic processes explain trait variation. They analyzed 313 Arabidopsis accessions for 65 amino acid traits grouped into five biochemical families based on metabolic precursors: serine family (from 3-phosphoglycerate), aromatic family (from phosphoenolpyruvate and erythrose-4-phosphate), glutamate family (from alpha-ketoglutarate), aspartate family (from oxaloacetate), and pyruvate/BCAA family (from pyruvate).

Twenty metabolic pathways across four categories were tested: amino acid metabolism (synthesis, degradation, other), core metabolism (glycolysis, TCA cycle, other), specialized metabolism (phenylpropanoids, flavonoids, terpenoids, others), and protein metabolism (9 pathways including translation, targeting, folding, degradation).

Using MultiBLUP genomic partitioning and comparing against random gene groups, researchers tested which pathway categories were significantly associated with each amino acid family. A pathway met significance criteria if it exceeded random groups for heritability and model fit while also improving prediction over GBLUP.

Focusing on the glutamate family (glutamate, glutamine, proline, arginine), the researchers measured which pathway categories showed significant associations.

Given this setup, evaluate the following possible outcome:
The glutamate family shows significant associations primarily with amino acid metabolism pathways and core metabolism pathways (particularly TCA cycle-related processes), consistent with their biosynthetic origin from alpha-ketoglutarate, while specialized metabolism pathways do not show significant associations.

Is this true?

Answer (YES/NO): NO